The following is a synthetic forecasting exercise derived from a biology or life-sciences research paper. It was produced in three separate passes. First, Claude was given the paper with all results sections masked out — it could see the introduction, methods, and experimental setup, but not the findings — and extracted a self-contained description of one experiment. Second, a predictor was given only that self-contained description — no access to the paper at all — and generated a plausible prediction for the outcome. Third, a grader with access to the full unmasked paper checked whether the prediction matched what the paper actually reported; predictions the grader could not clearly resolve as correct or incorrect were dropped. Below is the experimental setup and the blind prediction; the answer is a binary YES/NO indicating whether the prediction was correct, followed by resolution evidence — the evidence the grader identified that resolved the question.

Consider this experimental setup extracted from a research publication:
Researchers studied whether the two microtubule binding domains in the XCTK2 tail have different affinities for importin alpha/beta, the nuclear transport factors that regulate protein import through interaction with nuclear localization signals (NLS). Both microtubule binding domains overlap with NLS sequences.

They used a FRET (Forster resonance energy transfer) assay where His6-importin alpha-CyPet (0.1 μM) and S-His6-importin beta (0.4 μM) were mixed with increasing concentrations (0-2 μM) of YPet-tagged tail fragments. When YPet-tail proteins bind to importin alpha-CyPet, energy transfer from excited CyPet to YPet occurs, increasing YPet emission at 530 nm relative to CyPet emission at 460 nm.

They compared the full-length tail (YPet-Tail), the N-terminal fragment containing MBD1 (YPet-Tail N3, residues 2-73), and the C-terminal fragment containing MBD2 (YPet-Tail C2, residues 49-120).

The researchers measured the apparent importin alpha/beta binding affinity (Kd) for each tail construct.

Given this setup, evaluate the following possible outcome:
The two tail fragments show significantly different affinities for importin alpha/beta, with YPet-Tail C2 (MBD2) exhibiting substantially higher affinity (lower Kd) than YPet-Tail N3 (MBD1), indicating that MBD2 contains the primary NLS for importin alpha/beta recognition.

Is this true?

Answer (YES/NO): NO